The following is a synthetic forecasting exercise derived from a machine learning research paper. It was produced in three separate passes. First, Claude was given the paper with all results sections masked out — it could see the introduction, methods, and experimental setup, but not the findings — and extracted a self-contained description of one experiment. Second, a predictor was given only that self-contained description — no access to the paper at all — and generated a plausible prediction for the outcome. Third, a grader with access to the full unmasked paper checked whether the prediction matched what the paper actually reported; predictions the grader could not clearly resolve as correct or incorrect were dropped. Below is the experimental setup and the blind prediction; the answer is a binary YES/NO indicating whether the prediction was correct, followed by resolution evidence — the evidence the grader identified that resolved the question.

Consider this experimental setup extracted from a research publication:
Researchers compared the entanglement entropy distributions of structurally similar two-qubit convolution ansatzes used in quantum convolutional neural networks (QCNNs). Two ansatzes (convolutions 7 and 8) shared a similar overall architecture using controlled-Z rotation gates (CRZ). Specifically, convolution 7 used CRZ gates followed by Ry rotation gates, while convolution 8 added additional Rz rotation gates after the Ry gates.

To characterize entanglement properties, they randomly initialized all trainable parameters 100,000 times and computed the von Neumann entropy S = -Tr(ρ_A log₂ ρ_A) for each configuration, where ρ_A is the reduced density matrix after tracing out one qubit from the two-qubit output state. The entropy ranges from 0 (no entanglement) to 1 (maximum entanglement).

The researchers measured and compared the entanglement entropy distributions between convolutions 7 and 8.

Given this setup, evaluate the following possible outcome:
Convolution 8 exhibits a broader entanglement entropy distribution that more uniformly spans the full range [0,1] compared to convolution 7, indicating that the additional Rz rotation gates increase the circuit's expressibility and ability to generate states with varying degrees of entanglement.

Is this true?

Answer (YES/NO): YES